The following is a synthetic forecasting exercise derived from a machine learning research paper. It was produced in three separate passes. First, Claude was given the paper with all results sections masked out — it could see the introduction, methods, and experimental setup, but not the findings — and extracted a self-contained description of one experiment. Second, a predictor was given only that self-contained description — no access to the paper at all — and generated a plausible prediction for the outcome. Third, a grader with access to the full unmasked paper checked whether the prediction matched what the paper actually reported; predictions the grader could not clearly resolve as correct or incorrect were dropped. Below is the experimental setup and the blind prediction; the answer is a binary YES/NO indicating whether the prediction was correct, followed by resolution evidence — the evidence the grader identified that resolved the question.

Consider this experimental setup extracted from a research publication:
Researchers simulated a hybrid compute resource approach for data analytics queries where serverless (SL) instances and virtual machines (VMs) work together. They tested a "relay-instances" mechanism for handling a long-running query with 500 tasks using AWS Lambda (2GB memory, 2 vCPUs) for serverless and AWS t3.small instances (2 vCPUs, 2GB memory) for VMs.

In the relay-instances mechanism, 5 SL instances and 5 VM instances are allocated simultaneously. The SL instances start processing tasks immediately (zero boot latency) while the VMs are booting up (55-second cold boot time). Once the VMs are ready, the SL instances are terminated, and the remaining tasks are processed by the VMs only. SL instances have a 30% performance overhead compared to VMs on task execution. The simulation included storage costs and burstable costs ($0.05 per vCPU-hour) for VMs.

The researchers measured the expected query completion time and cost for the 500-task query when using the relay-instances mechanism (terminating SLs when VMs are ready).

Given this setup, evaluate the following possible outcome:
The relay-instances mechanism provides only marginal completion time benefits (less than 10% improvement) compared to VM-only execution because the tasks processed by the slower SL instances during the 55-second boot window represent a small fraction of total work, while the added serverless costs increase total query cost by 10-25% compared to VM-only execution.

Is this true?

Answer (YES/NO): NO